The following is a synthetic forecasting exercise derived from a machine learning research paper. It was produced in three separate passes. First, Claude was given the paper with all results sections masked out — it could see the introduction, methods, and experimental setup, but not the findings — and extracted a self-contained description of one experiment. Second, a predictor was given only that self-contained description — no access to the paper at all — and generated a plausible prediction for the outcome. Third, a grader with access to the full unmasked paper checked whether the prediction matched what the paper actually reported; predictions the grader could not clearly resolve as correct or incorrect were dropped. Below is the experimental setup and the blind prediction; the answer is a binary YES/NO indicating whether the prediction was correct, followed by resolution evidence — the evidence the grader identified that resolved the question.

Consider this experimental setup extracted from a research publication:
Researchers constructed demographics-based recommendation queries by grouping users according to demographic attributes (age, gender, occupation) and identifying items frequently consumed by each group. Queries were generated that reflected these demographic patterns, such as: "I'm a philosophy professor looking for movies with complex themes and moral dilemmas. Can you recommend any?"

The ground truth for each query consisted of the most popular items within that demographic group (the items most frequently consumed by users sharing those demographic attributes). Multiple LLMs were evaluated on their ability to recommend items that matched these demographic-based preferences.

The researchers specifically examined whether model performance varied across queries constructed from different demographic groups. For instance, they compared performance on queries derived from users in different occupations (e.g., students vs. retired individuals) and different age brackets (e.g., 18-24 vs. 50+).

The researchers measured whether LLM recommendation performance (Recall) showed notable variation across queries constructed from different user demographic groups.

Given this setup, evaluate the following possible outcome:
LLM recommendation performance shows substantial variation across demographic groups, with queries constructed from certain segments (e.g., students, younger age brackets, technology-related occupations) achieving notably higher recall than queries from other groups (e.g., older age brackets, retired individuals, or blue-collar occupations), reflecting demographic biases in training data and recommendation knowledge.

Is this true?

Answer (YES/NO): NO